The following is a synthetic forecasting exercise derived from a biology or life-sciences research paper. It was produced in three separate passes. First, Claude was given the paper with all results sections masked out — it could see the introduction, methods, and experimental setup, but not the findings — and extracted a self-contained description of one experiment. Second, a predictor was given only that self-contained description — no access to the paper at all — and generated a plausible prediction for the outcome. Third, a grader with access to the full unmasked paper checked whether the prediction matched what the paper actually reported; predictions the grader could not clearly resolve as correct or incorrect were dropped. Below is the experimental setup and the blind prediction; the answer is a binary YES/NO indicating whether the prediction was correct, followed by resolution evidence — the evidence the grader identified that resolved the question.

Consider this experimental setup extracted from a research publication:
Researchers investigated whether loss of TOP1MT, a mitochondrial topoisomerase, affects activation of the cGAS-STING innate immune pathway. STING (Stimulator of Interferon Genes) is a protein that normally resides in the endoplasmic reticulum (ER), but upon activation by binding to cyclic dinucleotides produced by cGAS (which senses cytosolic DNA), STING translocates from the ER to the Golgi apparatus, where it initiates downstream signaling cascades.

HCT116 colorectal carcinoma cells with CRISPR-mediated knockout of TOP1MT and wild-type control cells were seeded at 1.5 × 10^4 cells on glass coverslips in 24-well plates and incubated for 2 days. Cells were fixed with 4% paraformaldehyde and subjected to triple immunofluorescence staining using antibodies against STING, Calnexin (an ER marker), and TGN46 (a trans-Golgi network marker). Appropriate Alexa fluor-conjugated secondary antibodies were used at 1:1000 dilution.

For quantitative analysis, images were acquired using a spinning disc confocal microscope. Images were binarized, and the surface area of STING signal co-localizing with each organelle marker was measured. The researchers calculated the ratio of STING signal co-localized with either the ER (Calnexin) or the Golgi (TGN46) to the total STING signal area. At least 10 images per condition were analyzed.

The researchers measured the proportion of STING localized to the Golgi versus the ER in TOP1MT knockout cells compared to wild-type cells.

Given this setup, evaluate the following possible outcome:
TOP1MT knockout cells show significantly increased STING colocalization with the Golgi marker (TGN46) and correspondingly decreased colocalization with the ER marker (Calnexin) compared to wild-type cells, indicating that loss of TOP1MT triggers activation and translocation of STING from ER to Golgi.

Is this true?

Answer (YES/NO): YES